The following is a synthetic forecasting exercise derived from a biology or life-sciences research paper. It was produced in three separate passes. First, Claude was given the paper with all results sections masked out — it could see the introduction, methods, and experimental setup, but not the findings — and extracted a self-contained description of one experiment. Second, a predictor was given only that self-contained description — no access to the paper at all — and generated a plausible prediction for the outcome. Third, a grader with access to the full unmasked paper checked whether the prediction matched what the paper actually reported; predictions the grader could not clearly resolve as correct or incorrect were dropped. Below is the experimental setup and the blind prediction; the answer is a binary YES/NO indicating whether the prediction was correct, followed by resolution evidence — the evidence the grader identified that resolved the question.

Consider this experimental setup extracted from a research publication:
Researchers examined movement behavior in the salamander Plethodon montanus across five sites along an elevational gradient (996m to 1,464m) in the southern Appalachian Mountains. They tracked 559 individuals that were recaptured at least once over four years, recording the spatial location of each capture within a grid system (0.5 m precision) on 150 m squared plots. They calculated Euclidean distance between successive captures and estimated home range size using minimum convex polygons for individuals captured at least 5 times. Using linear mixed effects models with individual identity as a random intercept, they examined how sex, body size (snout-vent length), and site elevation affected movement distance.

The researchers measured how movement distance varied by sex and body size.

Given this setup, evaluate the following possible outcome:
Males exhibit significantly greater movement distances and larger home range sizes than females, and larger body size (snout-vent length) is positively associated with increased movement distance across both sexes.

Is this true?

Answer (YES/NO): YES